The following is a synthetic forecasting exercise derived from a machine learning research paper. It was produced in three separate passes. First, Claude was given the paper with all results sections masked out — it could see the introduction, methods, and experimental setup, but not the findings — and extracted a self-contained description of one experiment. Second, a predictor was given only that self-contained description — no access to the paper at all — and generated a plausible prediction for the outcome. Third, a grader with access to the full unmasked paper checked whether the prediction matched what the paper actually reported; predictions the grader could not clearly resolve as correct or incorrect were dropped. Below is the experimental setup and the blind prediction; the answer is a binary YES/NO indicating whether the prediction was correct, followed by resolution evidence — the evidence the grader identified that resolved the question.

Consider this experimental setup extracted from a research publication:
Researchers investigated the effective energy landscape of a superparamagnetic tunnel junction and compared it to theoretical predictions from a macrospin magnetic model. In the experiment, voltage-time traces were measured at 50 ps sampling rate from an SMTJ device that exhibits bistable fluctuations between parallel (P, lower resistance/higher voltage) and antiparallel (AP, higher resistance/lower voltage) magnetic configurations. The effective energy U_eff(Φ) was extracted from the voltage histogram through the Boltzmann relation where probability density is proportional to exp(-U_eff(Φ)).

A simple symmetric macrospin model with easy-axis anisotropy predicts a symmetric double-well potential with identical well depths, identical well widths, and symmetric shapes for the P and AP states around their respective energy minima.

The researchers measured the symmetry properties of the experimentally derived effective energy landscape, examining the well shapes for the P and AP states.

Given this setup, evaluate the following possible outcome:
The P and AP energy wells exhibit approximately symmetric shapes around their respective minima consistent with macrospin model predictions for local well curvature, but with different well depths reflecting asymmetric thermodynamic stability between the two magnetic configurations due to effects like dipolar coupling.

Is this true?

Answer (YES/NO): NO